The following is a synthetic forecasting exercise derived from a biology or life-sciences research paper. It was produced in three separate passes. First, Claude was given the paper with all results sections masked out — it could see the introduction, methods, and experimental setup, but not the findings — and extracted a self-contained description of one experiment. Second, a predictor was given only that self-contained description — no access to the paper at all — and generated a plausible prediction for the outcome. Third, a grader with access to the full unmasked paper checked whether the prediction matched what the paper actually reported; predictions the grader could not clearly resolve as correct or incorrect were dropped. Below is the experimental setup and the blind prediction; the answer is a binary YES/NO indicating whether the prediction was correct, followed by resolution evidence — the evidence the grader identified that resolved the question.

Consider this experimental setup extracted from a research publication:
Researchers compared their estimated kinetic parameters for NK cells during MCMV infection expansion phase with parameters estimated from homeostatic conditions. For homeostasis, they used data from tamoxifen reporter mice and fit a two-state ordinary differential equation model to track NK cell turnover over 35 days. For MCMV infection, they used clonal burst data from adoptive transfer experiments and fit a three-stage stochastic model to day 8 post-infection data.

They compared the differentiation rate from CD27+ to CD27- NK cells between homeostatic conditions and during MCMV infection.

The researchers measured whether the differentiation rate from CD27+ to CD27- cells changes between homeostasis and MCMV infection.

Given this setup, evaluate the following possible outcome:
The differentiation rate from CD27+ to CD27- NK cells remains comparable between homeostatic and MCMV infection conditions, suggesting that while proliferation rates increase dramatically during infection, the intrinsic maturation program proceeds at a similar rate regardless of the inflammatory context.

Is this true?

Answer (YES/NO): YES